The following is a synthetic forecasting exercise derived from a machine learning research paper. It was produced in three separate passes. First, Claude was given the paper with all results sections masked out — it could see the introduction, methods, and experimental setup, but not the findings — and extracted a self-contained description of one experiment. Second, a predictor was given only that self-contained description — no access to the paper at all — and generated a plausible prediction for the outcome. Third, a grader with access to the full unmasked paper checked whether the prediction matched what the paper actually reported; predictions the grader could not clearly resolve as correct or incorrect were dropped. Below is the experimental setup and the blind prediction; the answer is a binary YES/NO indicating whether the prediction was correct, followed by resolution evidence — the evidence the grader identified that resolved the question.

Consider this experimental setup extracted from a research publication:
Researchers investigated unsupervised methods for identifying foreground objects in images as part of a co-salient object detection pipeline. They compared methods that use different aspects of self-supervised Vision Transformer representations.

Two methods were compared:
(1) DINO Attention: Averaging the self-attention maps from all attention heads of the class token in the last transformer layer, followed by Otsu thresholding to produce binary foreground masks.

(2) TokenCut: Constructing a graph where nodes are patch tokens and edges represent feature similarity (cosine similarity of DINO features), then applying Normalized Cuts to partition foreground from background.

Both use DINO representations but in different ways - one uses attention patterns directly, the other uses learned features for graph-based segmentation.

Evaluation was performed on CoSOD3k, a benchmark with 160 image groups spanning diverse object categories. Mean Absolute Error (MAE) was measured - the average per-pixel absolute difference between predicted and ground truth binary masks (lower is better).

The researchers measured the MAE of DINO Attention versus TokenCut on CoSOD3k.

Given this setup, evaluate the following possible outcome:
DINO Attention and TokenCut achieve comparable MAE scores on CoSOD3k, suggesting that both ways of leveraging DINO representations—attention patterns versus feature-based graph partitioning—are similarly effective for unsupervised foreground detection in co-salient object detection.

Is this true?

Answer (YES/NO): YES